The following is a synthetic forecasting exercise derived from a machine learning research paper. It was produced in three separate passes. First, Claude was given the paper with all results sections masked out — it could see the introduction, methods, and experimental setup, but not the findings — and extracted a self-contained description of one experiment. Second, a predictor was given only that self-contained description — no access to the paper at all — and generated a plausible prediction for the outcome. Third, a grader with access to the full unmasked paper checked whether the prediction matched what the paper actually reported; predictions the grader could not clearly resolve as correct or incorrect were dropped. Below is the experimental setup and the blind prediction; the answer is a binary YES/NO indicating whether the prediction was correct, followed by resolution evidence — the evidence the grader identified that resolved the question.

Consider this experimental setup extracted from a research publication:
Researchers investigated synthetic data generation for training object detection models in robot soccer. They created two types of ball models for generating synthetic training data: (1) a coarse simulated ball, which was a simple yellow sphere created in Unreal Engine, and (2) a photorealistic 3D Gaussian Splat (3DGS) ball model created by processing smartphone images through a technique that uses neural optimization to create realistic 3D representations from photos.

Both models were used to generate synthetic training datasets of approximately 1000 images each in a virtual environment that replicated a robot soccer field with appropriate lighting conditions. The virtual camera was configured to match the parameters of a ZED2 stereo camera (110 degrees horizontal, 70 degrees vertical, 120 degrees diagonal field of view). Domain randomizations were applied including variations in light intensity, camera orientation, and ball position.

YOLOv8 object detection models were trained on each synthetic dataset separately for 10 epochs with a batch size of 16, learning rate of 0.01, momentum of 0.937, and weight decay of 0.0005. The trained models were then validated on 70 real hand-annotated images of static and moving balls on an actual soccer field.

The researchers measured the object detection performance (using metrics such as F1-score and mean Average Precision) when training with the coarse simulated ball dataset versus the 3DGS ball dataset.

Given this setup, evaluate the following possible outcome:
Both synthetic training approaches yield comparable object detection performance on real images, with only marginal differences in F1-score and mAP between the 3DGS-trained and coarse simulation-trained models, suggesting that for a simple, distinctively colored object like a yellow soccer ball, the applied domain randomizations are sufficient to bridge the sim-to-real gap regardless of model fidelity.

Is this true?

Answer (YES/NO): YES